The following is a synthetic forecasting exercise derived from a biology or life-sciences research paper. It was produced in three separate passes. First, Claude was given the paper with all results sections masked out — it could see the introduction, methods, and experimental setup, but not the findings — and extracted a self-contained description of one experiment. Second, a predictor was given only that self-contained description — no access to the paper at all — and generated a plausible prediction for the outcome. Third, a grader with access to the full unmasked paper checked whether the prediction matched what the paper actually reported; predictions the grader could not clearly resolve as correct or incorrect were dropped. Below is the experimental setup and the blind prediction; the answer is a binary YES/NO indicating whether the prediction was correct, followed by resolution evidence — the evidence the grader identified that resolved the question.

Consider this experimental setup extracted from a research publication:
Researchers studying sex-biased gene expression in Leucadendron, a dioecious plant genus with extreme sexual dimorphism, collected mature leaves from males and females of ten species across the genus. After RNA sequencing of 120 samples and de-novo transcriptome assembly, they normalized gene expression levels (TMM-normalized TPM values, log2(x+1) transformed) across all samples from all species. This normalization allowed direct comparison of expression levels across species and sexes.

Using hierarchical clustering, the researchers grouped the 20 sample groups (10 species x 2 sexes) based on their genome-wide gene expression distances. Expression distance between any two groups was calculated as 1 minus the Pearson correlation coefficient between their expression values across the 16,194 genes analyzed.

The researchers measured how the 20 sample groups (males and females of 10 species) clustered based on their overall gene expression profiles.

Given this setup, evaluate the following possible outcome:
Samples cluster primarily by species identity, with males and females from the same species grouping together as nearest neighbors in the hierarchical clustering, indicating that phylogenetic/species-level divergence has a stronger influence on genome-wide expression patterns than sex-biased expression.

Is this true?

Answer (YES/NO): NO